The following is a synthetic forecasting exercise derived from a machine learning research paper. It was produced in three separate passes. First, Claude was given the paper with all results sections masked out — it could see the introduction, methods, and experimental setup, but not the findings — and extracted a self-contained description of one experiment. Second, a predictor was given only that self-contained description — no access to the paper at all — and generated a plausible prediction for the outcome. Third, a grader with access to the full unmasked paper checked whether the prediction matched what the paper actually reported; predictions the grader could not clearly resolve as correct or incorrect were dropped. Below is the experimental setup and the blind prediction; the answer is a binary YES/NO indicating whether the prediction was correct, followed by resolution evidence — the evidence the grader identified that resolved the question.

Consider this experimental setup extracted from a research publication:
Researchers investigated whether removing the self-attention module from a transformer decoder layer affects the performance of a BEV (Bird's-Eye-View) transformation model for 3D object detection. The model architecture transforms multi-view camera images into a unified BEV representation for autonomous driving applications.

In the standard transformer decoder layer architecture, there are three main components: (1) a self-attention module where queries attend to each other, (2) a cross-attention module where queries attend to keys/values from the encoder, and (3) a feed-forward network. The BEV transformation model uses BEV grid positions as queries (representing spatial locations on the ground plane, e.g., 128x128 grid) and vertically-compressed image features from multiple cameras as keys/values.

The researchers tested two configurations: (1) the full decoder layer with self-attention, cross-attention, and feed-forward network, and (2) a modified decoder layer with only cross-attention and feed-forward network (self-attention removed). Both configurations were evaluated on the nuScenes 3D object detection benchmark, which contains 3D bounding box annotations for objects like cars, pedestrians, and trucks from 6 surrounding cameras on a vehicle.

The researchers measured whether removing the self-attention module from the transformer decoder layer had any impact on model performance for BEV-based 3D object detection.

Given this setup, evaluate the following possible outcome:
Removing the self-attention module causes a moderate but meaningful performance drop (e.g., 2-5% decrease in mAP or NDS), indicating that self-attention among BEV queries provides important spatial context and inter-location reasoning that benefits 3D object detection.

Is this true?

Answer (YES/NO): NO